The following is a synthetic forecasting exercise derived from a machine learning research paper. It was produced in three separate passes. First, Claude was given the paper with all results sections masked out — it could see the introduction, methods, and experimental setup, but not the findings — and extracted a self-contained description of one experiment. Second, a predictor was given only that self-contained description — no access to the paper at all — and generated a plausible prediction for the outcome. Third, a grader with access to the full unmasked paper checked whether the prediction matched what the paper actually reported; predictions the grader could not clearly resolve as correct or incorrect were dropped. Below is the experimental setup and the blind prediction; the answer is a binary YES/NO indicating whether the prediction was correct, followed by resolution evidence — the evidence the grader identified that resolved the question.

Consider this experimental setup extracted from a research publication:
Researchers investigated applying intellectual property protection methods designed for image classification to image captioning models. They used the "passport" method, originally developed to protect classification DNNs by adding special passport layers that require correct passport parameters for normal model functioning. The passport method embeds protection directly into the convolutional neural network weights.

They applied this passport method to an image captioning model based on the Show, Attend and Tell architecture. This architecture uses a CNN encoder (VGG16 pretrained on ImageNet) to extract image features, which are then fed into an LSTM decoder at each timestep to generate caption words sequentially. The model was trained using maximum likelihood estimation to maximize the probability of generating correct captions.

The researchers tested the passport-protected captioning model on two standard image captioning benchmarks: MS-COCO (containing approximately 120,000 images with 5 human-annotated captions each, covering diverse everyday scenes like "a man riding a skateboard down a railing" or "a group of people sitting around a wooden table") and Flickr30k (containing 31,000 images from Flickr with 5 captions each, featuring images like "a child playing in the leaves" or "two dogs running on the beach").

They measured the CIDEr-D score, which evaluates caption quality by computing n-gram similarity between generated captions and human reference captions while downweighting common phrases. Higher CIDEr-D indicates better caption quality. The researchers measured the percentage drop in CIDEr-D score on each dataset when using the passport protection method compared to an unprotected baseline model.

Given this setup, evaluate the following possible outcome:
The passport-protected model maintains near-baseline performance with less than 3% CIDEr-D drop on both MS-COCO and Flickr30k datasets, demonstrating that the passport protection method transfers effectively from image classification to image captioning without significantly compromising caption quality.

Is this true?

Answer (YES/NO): NO